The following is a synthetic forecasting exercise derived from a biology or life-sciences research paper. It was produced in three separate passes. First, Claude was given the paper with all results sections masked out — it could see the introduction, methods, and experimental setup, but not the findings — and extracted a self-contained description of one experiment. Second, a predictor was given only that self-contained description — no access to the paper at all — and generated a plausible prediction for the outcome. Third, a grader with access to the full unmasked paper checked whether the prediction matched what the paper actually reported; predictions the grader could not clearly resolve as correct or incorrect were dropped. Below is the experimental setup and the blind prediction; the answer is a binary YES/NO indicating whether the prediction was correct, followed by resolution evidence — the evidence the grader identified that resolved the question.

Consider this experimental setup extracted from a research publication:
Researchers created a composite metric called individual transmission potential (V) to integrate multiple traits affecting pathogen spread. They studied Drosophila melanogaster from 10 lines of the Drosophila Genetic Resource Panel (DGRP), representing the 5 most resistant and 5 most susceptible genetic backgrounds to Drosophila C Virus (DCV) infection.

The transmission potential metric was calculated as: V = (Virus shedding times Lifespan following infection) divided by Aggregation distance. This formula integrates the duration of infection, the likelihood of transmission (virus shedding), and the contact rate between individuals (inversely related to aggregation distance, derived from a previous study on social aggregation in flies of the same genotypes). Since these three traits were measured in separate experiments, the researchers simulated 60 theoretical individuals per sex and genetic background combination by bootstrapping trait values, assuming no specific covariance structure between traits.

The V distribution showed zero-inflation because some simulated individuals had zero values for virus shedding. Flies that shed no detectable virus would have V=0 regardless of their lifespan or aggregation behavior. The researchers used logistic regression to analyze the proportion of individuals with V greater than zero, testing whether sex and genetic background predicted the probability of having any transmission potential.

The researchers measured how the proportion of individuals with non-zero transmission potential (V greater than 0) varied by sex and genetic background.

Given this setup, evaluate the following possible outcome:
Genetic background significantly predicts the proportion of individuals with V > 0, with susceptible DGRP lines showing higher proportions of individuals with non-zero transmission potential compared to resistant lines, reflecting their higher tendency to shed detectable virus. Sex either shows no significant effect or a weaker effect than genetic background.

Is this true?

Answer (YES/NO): NO